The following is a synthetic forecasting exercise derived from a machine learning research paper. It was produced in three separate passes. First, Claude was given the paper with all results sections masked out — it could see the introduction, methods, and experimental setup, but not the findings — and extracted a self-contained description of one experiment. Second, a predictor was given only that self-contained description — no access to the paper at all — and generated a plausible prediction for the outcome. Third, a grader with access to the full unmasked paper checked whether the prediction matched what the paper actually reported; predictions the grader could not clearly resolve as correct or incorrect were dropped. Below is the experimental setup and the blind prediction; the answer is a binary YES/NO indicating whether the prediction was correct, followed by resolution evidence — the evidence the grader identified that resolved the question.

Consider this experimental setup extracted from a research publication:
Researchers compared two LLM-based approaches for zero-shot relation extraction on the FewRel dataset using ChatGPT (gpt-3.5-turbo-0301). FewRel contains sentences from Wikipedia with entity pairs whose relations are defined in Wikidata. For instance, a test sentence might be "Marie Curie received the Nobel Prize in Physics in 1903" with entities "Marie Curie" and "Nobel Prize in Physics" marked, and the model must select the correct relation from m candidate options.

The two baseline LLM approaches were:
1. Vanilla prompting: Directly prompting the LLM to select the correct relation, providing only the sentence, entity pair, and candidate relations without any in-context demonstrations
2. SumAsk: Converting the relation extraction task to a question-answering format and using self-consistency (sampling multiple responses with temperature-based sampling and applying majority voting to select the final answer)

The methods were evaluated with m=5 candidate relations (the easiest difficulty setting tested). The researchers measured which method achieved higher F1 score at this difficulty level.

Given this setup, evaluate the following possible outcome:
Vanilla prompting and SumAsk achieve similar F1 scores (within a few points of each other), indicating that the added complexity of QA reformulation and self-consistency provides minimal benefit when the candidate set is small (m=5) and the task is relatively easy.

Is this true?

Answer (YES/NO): NO